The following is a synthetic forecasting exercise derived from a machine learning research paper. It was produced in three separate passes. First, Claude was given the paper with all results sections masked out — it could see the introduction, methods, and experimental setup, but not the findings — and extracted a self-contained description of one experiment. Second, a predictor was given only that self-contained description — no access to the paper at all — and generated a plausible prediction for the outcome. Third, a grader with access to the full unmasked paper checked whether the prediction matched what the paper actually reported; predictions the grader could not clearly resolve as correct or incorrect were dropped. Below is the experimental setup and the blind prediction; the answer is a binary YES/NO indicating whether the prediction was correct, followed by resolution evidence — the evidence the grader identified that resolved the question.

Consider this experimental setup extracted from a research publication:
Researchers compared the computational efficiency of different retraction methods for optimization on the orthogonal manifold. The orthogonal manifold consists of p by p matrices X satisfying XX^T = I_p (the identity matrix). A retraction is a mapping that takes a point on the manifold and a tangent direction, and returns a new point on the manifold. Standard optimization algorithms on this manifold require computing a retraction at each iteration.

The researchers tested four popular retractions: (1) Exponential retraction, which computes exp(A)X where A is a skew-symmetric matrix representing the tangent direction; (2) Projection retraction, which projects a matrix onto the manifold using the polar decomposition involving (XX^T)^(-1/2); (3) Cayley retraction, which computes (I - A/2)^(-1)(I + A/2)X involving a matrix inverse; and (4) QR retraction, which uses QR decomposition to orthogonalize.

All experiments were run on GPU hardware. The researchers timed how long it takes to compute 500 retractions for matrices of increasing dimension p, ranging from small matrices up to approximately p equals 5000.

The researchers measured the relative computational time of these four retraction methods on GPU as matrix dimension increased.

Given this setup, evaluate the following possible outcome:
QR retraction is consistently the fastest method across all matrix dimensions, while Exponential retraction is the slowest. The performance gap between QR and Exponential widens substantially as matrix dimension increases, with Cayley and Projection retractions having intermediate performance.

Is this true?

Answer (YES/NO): NO